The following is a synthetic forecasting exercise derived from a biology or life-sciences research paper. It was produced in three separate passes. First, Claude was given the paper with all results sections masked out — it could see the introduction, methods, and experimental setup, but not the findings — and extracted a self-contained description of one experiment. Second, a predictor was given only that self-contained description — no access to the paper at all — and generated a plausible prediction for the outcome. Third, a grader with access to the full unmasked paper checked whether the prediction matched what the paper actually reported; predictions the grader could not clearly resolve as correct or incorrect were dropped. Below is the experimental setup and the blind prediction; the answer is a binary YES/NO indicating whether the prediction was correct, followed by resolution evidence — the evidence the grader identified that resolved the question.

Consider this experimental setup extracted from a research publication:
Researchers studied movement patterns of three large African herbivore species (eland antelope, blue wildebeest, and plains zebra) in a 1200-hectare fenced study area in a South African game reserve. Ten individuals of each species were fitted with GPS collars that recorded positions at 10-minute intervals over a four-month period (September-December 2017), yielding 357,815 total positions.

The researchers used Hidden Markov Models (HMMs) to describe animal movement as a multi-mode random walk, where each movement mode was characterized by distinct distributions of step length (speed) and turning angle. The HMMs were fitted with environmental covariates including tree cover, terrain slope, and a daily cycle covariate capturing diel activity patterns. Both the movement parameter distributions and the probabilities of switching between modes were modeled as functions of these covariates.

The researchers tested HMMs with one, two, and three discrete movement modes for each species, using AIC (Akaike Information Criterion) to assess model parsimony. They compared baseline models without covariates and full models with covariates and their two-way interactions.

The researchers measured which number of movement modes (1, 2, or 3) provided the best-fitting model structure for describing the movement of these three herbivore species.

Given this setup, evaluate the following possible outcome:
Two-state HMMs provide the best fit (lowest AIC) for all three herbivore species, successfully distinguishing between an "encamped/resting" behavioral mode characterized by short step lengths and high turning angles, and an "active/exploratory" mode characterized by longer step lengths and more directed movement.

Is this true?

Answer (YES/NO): NO